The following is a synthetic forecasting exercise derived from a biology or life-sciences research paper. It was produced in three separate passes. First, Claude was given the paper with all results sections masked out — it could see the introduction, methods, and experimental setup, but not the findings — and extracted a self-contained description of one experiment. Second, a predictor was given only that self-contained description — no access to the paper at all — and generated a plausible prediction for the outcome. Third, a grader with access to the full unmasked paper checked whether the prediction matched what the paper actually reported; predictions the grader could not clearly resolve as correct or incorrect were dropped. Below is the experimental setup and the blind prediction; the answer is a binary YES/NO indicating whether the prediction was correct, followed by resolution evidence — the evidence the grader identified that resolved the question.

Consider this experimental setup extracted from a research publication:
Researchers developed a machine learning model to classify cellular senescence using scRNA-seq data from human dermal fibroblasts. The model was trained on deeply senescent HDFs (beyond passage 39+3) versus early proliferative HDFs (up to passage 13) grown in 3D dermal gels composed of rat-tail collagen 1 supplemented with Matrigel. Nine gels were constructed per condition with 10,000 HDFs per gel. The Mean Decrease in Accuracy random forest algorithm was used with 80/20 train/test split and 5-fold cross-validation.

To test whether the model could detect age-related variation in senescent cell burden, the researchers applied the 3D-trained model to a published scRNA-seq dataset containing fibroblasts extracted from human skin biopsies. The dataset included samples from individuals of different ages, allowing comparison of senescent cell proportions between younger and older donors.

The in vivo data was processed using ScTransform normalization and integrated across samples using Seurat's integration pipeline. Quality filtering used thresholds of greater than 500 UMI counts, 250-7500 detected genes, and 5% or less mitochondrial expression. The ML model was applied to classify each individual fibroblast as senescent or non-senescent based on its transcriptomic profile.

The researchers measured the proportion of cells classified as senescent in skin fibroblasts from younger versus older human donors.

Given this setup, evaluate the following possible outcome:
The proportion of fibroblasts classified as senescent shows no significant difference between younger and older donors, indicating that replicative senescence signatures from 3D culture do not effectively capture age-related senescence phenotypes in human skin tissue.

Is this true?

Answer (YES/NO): NO